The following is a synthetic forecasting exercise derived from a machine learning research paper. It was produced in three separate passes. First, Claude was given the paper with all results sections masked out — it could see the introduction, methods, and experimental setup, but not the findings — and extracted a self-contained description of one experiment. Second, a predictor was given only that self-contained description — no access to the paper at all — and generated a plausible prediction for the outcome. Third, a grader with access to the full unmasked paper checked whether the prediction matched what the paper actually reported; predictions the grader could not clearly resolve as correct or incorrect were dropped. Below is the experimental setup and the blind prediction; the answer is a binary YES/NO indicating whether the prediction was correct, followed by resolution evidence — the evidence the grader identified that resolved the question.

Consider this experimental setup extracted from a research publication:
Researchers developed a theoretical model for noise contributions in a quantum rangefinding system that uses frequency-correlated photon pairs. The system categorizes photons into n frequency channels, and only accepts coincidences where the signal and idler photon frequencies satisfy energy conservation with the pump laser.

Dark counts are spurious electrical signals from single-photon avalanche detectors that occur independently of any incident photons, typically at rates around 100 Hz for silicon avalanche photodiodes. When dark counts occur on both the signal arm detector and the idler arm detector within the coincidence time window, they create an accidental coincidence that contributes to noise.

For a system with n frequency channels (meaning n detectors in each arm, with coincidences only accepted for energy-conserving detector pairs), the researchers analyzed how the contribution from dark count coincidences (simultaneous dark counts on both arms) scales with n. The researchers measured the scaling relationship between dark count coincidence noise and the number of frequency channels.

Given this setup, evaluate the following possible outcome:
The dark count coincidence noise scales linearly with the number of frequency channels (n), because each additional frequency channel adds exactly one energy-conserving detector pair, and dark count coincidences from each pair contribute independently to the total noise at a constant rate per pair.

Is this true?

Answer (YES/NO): YES